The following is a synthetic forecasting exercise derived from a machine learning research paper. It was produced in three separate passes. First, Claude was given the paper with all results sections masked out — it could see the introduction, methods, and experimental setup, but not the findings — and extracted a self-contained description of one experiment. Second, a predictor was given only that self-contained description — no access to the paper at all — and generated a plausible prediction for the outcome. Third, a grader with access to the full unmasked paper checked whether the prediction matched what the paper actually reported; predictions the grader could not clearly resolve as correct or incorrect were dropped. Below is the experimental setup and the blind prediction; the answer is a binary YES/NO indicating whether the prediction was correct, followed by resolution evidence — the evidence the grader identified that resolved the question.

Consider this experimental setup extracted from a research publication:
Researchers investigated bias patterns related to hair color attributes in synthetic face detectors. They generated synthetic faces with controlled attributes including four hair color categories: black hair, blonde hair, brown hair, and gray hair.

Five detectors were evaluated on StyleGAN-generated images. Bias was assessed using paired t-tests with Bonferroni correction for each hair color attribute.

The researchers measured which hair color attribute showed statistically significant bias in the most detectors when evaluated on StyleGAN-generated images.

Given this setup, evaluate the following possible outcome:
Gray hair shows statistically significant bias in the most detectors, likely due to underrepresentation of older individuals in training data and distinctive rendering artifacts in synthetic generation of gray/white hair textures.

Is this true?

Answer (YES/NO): YES